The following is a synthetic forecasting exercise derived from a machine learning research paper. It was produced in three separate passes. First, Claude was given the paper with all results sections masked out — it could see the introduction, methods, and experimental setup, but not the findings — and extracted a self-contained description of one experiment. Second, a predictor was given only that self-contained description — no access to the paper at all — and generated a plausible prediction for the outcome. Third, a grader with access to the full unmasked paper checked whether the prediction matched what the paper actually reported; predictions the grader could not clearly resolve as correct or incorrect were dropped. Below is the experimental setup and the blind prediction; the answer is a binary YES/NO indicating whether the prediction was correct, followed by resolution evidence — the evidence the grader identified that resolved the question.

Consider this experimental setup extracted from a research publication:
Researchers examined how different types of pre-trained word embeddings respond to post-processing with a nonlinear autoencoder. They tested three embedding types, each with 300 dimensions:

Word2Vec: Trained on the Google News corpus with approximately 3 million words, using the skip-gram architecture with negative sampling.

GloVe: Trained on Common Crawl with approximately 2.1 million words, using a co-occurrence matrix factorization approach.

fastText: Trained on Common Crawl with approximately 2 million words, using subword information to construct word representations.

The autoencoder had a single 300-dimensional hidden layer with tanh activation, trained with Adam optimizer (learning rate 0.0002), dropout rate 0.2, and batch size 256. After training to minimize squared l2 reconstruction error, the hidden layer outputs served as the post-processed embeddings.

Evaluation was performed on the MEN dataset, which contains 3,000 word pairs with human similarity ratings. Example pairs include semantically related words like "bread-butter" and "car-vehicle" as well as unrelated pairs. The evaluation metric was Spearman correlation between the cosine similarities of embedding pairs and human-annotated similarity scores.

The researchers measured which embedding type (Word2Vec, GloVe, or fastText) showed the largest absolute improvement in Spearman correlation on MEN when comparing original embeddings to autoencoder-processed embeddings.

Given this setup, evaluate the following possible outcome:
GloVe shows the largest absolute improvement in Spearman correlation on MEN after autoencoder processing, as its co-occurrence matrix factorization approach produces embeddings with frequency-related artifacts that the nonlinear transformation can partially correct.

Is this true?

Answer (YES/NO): YES